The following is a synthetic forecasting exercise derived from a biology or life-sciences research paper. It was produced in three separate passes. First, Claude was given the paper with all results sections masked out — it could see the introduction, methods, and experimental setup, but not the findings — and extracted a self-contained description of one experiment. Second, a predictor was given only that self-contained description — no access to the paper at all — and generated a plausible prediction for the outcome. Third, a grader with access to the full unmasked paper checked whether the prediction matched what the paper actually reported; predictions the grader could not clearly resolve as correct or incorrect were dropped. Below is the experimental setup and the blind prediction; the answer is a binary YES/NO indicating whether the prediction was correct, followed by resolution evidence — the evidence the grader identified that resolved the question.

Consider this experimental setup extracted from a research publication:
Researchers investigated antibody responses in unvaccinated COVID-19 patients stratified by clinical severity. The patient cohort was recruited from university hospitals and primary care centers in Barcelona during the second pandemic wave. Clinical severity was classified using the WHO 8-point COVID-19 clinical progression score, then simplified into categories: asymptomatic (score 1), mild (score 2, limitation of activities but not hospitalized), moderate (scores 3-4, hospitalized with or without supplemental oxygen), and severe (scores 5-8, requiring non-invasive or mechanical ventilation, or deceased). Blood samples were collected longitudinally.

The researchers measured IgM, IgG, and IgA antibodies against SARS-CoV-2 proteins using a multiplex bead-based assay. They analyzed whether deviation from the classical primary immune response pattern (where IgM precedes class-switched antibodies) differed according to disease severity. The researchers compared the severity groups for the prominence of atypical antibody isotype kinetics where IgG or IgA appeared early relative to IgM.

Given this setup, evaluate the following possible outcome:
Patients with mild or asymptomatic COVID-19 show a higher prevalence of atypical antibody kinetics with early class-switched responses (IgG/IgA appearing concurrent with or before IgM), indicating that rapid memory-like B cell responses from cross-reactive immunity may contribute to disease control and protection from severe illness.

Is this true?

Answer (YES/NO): NO